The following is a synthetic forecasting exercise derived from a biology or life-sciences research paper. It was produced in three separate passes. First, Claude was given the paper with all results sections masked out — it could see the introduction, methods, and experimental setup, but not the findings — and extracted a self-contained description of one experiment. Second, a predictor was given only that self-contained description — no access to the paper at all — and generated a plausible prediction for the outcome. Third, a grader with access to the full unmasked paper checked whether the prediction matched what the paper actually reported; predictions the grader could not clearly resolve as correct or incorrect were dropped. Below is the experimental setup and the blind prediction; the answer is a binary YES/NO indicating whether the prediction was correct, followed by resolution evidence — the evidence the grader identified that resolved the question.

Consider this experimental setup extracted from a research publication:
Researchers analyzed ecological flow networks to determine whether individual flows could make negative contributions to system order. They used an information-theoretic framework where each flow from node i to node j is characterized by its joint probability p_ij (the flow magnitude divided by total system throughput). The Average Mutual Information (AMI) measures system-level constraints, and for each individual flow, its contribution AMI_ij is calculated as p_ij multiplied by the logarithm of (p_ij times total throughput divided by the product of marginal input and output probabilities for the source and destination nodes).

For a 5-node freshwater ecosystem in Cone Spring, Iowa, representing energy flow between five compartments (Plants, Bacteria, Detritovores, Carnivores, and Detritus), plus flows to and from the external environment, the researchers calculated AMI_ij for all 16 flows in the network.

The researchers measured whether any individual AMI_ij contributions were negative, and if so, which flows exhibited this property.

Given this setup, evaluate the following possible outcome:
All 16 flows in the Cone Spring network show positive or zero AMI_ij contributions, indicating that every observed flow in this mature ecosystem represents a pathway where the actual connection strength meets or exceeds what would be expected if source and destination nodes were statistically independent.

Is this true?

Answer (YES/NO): NO